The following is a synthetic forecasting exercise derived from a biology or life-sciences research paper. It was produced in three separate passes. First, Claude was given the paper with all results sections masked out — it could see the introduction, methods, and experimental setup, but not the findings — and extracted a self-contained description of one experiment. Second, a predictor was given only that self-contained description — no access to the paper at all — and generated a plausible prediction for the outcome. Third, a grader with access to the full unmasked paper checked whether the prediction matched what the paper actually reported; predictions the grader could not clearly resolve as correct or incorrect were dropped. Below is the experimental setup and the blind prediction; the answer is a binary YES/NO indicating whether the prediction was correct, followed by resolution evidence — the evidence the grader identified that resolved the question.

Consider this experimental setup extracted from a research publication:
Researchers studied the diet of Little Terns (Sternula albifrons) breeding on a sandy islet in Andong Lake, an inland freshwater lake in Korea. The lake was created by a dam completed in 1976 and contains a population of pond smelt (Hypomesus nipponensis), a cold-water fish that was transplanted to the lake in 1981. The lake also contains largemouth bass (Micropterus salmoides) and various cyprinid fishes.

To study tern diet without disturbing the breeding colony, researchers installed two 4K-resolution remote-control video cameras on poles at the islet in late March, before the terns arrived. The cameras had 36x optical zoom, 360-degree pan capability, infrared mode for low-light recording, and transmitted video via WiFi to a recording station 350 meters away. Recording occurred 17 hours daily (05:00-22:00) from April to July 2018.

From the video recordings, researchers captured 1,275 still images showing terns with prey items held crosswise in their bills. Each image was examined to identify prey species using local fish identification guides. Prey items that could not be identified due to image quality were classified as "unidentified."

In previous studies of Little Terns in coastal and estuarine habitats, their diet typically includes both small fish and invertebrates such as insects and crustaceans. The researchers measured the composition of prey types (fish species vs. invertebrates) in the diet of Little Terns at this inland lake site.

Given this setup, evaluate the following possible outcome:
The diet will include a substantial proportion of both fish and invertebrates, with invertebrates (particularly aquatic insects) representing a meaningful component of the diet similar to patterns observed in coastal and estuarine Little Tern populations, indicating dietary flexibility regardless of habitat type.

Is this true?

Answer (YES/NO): NO